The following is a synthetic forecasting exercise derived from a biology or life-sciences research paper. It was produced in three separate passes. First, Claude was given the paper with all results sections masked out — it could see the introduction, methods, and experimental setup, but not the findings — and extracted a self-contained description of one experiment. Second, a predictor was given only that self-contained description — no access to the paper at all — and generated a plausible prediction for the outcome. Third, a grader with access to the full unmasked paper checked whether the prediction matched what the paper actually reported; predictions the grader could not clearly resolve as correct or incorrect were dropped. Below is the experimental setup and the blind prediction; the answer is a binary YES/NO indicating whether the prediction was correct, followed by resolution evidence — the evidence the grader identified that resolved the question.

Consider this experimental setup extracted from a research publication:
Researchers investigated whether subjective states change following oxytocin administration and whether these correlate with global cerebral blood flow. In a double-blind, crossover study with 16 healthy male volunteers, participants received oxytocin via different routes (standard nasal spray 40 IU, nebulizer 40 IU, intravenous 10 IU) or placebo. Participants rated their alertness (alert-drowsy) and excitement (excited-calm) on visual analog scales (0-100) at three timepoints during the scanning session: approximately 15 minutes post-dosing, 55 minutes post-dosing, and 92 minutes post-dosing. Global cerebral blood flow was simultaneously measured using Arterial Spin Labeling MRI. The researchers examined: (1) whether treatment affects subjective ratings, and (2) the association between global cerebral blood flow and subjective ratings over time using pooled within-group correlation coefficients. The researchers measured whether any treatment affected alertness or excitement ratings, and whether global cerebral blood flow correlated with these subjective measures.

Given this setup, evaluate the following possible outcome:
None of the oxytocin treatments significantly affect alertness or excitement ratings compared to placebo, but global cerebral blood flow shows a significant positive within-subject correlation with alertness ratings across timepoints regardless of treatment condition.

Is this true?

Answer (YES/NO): NO